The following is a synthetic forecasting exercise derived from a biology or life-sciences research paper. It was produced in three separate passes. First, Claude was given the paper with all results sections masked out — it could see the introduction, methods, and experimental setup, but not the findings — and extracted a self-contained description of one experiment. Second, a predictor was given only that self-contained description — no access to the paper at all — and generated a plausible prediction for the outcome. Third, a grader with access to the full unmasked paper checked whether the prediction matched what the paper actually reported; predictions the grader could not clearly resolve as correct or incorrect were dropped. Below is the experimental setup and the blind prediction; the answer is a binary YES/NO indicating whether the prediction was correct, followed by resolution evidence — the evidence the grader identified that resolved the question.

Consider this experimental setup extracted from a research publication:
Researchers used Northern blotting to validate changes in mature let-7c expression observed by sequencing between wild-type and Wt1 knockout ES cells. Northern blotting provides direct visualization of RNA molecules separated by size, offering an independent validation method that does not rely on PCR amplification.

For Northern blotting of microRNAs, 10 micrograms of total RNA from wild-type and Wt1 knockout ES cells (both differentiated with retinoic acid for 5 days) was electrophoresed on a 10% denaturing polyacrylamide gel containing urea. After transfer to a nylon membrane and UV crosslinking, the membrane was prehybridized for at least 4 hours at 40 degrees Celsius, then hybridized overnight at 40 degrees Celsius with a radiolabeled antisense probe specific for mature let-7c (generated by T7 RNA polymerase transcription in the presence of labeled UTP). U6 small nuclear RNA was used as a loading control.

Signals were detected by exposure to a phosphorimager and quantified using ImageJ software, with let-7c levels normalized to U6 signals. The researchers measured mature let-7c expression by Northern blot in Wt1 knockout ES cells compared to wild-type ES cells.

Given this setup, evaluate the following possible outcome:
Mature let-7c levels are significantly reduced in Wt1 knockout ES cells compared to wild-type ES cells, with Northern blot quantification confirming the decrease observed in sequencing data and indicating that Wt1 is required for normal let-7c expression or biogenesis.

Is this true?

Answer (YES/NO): YES